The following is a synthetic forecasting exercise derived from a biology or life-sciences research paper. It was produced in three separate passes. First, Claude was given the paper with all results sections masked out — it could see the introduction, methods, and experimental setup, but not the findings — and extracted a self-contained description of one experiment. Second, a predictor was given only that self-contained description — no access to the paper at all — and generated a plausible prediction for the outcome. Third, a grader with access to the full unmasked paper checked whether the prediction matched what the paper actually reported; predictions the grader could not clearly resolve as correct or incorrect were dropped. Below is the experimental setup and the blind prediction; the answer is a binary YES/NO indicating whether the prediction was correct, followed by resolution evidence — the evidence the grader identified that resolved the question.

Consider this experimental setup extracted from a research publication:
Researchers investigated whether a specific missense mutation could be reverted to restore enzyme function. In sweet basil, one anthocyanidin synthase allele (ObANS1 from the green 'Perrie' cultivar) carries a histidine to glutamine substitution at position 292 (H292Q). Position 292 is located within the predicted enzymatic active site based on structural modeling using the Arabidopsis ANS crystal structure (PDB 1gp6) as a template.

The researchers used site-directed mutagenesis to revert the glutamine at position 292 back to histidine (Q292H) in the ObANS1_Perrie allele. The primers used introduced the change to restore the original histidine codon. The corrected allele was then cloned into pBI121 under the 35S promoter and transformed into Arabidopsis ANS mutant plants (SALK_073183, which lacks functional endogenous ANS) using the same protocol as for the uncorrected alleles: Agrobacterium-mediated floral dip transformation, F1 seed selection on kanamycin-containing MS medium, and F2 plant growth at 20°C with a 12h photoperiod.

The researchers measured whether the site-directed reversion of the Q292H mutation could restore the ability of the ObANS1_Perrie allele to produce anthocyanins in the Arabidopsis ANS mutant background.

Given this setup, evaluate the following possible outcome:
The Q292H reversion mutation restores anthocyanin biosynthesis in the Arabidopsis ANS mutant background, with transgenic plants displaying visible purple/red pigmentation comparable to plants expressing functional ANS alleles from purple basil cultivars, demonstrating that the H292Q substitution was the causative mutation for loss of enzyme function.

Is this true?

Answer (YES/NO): YES